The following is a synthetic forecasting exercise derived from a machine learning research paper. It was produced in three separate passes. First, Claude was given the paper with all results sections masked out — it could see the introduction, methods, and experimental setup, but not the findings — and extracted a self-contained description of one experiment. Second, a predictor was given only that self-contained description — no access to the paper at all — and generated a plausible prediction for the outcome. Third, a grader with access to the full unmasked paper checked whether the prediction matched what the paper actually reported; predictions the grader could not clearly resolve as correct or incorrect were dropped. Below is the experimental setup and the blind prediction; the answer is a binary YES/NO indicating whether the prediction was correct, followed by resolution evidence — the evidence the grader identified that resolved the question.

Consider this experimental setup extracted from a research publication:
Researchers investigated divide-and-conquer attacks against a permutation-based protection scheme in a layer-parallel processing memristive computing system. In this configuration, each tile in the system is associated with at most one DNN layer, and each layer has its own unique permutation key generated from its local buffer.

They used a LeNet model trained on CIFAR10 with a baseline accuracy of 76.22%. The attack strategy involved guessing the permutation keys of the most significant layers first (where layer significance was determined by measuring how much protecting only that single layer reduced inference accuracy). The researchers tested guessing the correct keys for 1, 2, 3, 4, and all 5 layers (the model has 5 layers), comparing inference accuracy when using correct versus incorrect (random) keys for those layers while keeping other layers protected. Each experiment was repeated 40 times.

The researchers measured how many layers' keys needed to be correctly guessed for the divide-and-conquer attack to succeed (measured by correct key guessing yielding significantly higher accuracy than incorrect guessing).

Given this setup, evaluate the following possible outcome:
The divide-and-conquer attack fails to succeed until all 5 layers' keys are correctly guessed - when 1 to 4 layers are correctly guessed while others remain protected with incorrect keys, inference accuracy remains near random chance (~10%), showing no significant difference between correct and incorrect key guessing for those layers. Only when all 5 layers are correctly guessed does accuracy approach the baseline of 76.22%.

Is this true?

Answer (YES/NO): YES